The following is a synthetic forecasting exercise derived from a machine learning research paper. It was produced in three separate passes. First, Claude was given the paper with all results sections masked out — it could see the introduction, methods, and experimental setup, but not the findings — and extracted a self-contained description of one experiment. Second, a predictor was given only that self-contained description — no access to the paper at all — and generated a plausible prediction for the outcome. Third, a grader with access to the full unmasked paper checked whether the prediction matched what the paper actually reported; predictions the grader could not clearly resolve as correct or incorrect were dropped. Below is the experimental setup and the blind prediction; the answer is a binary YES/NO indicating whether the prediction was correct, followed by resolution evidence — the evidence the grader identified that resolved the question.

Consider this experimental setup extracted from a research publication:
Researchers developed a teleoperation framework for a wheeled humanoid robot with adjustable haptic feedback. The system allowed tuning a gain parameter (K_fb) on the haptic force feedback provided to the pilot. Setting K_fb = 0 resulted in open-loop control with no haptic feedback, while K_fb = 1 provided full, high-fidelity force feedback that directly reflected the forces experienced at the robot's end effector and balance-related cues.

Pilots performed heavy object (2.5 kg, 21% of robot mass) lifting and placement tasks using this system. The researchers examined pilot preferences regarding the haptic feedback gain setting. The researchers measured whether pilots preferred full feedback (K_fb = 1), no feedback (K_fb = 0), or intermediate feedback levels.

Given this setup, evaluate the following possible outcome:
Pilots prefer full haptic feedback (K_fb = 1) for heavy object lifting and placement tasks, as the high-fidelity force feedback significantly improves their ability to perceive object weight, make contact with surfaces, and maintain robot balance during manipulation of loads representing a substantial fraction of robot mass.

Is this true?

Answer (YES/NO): NO